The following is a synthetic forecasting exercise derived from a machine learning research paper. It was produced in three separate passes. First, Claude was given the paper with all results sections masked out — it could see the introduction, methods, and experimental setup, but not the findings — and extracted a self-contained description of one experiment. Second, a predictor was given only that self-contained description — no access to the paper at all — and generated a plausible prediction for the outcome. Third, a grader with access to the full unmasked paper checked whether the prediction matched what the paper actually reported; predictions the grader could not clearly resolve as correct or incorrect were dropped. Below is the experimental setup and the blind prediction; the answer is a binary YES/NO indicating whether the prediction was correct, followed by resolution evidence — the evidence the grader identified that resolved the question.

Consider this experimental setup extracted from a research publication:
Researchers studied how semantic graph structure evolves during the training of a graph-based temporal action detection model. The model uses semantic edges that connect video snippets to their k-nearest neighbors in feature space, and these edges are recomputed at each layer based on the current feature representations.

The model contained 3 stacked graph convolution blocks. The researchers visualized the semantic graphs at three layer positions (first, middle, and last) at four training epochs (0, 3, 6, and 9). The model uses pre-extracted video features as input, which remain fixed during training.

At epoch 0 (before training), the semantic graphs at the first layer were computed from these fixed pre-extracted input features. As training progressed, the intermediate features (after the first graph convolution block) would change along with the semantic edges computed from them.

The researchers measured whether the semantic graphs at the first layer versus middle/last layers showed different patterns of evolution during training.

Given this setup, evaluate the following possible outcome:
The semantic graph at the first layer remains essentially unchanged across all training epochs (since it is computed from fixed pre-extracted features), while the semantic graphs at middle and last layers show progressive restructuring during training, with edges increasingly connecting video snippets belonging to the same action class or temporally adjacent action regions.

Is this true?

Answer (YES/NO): NO